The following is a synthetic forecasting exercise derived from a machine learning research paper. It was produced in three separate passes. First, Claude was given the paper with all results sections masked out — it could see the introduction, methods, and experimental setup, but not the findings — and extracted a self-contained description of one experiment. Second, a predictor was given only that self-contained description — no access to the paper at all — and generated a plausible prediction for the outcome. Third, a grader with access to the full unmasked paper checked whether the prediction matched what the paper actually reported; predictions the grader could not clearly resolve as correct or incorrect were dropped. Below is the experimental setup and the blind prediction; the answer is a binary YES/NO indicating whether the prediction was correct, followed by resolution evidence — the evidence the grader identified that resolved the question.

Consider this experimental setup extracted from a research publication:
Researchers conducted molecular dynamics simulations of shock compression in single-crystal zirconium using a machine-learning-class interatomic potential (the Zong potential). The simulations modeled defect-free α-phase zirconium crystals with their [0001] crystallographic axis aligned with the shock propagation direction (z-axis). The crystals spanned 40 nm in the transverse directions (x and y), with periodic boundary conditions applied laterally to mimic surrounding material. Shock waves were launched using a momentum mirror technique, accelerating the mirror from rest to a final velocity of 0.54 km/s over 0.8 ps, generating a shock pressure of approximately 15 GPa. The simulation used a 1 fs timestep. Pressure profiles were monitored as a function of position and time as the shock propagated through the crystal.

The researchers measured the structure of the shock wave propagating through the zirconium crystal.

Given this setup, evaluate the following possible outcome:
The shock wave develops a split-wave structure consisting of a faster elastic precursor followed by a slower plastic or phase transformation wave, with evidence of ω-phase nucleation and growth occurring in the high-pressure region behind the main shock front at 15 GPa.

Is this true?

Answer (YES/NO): YES